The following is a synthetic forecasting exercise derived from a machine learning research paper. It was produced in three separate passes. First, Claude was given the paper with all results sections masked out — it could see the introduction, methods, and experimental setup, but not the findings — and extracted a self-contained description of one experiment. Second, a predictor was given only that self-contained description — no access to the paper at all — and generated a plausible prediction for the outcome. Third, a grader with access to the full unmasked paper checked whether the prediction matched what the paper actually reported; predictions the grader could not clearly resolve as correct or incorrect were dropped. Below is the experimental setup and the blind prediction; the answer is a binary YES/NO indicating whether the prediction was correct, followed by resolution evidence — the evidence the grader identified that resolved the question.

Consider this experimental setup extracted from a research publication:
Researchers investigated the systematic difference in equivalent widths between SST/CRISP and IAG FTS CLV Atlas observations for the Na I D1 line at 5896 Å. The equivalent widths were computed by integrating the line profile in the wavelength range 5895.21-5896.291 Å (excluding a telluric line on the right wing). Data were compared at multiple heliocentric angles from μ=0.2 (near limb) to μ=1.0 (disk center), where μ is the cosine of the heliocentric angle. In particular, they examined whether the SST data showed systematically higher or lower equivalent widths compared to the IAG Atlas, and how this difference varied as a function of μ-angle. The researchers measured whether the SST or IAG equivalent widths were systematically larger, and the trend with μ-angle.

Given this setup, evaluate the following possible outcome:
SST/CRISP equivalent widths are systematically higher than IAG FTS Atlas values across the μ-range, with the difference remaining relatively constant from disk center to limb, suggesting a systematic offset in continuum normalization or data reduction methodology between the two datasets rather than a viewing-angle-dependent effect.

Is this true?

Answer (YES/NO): NO